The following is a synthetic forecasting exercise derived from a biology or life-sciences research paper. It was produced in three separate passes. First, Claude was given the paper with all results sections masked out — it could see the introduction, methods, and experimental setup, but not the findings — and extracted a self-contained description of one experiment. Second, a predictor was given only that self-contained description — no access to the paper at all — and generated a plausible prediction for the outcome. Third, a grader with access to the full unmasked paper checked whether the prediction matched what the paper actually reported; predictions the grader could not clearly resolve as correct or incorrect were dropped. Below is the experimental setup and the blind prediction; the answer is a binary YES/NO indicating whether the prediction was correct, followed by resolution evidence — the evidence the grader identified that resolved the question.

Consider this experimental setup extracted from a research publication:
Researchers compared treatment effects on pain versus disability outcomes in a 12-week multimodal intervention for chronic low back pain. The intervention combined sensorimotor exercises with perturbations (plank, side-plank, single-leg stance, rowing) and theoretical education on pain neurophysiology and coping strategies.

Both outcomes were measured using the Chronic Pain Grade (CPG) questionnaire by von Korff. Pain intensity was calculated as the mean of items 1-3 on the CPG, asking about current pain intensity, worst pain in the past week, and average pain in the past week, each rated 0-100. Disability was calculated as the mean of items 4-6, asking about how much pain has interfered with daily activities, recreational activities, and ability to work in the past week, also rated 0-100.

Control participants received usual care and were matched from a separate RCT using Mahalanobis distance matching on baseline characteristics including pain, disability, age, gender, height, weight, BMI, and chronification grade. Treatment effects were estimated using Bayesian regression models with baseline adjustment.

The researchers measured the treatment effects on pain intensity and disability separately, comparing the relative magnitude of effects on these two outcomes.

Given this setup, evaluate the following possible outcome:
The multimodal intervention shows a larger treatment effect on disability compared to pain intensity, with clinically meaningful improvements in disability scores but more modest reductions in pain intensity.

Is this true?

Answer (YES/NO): NO